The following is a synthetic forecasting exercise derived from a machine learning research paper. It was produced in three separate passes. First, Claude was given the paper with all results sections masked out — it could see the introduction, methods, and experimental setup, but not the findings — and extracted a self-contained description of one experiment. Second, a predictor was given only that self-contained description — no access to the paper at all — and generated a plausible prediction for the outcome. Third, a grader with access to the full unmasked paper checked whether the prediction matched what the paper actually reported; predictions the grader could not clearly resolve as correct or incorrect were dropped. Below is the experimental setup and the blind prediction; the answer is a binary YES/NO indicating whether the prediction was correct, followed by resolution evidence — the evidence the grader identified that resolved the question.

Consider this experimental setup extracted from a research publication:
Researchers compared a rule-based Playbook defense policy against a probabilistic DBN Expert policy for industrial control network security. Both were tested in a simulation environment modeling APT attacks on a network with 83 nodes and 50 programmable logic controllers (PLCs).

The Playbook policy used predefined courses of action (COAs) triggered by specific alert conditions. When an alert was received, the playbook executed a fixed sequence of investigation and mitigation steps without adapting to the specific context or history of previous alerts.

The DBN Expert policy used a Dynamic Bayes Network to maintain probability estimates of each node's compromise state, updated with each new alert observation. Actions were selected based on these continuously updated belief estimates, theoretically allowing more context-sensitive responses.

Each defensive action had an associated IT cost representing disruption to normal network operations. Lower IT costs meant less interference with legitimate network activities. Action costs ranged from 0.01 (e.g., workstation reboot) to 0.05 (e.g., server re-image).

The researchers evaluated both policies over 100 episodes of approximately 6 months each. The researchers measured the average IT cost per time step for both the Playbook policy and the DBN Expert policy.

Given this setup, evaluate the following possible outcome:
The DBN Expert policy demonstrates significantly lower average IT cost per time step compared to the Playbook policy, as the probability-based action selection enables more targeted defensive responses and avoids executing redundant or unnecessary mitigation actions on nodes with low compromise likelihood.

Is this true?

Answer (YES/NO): NO